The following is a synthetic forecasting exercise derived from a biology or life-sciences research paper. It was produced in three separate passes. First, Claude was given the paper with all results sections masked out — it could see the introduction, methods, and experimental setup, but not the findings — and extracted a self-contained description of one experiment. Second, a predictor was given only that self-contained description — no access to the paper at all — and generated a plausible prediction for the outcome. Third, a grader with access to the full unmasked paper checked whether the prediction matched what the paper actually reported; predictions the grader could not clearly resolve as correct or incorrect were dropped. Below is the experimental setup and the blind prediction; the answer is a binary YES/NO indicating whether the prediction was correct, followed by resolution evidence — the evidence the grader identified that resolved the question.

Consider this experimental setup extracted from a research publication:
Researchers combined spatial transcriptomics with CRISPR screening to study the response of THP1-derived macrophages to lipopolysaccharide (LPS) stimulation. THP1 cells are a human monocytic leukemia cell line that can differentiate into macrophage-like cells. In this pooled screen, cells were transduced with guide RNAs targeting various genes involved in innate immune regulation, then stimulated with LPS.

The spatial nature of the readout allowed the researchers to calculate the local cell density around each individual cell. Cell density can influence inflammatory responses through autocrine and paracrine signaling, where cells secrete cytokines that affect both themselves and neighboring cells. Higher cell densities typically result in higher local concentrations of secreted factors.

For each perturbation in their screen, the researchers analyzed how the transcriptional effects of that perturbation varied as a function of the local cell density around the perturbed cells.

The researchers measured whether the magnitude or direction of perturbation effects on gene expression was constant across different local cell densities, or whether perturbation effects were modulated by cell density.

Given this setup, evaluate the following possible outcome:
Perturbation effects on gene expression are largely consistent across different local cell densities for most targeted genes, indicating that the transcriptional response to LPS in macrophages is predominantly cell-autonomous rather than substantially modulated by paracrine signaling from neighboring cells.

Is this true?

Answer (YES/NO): NO